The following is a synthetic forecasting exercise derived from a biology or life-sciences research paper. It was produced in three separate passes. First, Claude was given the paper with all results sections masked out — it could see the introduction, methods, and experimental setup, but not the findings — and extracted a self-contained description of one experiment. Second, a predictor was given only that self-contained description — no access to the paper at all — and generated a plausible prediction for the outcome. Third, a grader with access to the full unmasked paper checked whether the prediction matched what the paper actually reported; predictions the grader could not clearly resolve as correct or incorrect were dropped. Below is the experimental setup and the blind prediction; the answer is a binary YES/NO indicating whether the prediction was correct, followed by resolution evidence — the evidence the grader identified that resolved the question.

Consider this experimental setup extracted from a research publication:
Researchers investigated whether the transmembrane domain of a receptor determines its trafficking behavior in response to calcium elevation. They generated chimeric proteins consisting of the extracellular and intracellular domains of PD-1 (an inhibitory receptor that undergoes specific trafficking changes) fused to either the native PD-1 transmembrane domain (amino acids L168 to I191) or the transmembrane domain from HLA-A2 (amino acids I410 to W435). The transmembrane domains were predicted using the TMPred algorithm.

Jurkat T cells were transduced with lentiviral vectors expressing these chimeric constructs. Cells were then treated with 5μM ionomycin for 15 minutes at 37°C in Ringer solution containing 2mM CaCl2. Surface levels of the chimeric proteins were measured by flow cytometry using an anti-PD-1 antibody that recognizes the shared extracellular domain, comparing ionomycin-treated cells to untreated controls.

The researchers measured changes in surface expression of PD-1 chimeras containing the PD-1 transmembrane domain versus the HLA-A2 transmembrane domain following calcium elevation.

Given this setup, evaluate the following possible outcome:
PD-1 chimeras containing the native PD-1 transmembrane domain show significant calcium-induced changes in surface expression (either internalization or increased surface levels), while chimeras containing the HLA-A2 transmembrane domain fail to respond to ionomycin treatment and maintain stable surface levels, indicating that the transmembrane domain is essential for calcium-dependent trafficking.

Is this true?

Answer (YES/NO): YES